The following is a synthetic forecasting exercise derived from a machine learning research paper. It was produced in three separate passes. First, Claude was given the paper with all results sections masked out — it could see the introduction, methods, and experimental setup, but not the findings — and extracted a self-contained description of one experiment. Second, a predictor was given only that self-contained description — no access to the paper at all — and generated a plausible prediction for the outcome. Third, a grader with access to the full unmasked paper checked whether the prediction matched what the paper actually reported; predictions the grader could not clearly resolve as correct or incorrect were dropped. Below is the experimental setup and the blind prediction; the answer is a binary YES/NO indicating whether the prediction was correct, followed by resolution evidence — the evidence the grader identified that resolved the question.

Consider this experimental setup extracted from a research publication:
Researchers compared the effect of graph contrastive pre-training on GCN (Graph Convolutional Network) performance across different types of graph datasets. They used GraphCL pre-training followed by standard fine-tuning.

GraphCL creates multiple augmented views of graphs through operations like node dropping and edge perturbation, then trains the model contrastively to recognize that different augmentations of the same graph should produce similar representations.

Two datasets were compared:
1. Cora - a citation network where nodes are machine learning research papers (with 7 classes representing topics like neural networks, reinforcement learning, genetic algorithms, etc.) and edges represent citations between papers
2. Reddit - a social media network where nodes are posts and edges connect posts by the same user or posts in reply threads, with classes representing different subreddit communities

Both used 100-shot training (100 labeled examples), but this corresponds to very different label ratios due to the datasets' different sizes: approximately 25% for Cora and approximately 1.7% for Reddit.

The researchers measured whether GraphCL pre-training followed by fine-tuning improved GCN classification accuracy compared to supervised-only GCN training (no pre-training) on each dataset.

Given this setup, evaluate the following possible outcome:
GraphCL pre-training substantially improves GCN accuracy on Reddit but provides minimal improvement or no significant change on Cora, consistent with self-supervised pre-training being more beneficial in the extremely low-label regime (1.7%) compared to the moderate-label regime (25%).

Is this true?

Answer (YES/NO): NO